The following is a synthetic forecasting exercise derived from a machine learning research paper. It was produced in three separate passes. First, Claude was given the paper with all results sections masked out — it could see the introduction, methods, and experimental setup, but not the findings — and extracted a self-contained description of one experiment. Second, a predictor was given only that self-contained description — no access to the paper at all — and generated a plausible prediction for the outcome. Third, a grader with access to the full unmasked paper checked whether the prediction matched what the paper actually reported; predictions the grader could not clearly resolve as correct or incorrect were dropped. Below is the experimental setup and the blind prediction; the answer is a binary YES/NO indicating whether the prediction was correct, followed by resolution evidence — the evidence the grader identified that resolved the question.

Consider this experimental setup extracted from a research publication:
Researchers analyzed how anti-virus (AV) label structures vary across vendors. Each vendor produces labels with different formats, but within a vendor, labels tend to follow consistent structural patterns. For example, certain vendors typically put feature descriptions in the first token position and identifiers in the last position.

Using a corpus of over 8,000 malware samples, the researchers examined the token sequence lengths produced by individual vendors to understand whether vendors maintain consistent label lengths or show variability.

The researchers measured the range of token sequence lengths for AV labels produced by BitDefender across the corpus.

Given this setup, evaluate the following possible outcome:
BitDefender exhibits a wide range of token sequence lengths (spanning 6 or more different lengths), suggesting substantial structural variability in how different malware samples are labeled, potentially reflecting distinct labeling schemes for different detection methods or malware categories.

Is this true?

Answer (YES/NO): NO